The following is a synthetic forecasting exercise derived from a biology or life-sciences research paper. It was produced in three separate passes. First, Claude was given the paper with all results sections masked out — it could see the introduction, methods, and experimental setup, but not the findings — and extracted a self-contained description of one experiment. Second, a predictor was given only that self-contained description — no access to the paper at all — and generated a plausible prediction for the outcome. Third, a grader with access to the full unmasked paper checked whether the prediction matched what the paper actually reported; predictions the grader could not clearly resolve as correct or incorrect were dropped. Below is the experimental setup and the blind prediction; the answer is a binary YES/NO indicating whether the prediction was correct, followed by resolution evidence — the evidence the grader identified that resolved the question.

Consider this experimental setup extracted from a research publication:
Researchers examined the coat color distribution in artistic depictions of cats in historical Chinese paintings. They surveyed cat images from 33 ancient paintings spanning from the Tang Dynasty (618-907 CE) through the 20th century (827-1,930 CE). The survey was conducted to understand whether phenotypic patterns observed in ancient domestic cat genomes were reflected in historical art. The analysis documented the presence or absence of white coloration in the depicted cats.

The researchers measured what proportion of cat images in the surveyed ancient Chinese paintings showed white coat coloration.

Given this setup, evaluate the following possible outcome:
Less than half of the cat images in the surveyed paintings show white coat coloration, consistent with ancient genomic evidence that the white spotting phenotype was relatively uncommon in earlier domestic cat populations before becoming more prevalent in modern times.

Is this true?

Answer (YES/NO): NO